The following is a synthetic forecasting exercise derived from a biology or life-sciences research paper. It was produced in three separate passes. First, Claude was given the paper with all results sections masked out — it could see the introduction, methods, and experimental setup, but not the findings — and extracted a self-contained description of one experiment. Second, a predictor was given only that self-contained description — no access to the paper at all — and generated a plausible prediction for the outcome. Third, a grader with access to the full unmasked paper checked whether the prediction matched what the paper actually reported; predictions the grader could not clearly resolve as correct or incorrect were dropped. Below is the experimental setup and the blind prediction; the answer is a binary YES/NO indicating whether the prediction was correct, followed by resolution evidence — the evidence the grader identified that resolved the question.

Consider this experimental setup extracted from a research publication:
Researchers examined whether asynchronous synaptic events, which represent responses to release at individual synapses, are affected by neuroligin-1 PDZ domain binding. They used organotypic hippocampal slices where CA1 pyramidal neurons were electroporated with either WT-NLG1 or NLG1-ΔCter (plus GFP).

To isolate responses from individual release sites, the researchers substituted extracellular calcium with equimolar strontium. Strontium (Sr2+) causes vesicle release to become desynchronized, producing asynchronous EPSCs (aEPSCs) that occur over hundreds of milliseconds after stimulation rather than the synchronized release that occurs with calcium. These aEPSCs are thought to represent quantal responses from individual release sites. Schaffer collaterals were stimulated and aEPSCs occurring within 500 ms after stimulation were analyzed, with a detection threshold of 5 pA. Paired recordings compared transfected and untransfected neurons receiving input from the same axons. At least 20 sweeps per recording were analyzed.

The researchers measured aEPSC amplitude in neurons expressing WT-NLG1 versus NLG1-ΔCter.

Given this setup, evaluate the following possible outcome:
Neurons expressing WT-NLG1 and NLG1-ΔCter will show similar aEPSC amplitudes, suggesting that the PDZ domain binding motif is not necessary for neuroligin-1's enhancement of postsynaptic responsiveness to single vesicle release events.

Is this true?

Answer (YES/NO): NO